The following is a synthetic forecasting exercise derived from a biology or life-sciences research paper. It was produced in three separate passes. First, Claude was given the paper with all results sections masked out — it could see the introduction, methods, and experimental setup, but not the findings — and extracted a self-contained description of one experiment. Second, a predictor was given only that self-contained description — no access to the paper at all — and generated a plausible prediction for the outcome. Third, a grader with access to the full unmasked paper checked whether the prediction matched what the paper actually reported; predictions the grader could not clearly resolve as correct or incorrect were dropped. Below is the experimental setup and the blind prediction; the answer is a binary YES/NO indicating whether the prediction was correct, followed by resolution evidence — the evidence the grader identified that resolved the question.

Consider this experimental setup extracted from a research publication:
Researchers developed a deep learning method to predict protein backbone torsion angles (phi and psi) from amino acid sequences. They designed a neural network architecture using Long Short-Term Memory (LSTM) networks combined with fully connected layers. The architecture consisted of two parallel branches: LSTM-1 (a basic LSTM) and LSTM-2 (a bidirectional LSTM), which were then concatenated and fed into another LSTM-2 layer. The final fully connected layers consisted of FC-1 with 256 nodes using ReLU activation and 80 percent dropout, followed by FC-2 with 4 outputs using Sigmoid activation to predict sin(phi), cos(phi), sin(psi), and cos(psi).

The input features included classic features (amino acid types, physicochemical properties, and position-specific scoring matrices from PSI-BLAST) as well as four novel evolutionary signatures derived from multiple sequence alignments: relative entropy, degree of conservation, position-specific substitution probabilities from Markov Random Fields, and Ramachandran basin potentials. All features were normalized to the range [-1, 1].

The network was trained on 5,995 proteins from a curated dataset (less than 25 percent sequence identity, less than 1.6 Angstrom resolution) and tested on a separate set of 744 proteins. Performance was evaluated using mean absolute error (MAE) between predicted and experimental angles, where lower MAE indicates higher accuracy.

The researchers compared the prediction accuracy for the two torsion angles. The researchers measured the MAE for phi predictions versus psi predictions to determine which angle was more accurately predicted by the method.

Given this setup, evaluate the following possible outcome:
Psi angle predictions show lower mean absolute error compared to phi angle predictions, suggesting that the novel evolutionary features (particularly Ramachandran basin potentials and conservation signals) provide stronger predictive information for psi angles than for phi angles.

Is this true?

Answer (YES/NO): NO